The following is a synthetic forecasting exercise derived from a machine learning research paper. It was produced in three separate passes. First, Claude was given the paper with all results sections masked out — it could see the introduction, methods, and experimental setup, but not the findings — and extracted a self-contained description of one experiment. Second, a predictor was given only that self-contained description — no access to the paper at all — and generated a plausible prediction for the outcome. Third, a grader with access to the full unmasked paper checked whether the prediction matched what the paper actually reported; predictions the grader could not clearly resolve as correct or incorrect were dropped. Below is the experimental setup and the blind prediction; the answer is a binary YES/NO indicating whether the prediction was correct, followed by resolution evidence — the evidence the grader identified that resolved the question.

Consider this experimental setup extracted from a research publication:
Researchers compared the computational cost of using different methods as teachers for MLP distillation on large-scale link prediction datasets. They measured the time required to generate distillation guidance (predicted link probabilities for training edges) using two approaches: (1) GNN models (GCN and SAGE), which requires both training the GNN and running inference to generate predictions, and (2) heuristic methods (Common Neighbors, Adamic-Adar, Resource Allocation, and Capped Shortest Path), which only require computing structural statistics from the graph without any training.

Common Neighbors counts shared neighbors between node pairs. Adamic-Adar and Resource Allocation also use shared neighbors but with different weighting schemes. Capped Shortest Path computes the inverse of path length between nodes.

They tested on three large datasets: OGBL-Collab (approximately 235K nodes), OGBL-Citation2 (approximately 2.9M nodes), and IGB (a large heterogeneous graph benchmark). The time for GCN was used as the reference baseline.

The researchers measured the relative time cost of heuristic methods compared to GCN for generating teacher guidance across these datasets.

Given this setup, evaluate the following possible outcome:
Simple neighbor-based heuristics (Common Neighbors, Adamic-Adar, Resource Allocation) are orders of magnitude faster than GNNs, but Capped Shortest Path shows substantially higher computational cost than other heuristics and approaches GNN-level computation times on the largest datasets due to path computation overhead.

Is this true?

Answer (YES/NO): NO